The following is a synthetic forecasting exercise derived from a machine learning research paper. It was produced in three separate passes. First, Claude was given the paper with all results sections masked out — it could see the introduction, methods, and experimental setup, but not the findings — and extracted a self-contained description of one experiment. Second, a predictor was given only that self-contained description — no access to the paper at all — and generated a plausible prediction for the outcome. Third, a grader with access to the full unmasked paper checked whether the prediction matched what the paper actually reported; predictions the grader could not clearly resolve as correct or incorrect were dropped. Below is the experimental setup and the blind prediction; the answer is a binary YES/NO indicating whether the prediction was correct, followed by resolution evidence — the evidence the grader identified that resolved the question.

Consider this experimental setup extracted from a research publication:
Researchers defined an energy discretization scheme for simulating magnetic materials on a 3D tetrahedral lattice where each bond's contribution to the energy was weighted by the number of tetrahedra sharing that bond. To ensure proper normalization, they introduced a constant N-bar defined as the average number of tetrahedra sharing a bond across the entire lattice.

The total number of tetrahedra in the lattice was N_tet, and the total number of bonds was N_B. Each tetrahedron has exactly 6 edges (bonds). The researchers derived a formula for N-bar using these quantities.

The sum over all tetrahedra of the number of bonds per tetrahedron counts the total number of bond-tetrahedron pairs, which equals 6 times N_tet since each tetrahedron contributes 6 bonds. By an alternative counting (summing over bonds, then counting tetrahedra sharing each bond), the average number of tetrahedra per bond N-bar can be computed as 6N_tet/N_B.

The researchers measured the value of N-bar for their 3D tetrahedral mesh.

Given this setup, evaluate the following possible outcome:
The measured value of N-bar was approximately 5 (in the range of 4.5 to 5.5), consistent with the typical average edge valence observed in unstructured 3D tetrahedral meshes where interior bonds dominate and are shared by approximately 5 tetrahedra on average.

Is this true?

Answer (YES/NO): YES